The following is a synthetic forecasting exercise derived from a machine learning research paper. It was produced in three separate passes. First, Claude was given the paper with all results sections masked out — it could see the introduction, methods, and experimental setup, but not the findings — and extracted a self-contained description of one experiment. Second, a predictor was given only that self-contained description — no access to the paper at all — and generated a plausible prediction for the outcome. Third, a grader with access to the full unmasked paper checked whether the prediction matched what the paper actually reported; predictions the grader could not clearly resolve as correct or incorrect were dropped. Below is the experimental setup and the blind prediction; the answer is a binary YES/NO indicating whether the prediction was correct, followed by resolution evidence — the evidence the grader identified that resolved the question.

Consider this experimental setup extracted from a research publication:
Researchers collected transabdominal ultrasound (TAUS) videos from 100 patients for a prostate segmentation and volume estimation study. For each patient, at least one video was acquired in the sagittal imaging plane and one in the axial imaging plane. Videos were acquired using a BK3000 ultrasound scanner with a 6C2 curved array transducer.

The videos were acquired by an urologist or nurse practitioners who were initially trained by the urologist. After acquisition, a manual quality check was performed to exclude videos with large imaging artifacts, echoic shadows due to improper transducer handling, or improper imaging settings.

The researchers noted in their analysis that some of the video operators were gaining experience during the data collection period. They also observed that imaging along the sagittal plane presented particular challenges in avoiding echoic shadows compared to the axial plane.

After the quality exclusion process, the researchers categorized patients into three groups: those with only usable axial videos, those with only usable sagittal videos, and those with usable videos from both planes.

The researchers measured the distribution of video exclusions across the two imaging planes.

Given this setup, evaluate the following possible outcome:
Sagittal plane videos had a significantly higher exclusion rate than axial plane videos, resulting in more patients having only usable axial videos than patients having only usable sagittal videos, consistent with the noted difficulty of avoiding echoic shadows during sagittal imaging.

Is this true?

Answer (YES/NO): YES